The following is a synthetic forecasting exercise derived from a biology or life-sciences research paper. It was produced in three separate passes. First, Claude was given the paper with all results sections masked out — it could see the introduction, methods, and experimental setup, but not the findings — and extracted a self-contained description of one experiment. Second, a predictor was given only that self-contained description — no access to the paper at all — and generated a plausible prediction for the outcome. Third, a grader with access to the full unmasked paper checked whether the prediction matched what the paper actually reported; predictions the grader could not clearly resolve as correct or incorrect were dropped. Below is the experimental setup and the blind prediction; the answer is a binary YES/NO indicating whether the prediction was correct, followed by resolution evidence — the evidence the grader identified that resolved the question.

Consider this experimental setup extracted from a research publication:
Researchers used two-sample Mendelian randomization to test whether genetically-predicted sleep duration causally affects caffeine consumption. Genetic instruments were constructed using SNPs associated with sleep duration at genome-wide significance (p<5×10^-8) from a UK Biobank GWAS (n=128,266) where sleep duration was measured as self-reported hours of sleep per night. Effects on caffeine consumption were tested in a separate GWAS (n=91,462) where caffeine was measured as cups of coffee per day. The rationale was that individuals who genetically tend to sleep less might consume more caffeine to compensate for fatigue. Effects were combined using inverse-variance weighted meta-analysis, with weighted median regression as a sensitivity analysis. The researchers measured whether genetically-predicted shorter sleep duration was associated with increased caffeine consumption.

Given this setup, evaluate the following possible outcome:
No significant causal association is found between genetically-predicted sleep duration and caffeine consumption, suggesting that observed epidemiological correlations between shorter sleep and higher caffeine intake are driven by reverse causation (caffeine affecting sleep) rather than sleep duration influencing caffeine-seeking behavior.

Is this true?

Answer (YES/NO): NO